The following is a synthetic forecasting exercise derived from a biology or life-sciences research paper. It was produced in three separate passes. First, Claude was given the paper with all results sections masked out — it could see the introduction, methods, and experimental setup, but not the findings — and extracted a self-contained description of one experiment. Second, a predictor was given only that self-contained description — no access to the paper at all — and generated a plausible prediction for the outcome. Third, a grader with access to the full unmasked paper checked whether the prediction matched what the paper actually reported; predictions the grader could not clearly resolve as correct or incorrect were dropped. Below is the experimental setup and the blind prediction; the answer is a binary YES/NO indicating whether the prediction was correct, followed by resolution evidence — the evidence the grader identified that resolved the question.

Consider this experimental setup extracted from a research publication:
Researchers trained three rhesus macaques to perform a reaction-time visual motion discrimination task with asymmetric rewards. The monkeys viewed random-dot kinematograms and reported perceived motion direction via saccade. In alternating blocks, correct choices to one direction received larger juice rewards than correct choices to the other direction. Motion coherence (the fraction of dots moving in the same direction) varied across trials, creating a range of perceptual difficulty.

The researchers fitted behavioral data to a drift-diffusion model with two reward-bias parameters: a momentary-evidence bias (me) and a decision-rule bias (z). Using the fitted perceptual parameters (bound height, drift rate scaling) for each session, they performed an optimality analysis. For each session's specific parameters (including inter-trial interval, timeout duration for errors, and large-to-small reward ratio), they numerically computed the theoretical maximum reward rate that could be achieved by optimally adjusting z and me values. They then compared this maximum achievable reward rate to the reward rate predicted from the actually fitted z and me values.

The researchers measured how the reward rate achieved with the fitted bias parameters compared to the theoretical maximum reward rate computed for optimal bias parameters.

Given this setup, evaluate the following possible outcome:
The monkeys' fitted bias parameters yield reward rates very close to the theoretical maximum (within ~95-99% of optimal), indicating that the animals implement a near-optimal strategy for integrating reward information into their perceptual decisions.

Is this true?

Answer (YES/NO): YES